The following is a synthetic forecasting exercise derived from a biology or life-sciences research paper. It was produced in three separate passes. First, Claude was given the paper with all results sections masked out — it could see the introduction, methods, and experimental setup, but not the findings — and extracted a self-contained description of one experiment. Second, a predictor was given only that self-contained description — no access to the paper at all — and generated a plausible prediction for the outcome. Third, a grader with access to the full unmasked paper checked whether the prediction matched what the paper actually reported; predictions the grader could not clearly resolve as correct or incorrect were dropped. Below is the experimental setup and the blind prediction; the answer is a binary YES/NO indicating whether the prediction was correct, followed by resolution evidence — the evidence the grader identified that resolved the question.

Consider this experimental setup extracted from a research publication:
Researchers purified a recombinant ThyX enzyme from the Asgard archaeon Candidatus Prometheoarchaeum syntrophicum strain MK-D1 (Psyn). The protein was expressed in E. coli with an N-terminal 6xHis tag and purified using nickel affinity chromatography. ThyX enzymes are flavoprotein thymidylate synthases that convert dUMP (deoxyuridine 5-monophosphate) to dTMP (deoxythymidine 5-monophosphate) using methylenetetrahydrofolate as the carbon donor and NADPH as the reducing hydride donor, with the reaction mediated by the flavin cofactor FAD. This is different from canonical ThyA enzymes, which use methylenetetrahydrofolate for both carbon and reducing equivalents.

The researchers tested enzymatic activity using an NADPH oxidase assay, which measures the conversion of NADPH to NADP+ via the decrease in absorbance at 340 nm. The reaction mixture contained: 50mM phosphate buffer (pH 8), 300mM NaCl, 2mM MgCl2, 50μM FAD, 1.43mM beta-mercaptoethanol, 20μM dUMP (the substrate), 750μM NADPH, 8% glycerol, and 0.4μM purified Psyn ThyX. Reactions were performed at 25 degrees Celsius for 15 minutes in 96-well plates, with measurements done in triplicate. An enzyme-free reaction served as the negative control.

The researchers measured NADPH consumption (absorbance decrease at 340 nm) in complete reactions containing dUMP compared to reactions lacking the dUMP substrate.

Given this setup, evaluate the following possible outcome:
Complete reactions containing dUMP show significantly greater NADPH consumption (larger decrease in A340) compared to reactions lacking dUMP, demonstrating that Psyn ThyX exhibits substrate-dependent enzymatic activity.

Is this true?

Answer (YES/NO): YES